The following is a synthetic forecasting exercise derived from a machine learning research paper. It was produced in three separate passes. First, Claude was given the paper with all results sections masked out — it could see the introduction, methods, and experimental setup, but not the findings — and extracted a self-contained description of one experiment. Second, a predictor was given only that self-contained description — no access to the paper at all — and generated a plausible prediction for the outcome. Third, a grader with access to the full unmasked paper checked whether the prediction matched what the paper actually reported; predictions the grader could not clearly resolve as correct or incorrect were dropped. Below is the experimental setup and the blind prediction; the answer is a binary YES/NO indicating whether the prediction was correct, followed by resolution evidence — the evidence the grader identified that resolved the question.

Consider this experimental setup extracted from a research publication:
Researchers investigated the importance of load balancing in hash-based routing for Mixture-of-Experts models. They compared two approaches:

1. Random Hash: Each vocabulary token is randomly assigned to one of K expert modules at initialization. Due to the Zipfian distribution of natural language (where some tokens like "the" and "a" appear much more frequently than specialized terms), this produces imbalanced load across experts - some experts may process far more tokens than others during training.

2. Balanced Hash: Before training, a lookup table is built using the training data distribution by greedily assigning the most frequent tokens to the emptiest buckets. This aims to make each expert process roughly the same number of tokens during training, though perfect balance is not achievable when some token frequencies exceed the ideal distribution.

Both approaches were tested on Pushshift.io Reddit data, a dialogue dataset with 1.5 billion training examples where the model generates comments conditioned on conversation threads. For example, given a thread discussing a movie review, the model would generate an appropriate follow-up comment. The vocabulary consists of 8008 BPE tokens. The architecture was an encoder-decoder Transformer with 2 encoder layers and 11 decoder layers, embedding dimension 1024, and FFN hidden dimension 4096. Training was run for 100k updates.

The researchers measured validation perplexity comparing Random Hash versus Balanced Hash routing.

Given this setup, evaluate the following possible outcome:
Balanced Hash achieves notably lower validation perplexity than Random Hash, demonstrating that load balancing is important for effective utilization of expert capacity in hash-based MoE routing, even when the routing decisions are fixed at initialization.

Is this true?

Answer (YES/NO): NO